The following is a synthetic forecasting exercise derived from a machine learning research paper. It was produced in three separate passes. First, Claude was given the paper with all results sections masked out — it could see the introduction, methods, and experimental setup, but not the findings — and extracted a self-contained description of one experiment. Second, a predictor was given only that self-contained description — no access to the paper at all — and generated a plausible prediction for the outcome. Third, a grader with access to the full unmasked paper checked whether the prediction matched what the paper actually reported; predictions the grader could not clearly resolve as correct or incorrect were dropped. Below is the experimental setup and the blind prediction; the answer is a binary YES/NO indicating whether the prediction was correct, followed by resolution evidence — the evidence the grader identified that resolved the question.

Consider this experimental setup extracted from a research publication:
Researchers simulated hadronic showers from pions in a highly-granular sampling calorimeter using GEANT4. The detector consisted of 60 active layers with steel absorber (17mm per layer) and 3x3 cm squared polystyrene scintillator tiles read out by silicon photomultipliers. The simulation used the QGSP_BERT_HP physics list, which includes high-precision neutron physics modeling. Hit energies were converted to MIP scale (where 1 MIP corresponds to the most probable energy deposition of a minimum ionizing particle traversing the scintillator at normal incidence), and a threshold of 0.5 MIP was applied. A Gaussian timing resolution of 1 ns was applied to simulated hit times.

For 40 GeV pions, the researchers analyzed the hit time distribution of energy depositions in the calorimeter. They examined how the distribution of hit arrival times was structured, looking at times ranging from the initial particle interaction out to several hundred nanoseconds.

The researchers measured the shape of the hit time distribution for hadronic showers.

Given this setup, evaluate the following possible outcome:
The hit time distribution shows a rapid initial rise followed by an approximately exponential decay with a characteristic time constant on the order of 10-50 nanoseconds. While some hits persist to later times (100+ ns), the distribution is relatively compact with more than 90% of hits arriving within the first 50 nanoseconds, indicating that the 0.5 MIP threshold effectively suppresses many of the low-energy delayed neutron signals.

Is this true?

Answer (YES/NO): NO